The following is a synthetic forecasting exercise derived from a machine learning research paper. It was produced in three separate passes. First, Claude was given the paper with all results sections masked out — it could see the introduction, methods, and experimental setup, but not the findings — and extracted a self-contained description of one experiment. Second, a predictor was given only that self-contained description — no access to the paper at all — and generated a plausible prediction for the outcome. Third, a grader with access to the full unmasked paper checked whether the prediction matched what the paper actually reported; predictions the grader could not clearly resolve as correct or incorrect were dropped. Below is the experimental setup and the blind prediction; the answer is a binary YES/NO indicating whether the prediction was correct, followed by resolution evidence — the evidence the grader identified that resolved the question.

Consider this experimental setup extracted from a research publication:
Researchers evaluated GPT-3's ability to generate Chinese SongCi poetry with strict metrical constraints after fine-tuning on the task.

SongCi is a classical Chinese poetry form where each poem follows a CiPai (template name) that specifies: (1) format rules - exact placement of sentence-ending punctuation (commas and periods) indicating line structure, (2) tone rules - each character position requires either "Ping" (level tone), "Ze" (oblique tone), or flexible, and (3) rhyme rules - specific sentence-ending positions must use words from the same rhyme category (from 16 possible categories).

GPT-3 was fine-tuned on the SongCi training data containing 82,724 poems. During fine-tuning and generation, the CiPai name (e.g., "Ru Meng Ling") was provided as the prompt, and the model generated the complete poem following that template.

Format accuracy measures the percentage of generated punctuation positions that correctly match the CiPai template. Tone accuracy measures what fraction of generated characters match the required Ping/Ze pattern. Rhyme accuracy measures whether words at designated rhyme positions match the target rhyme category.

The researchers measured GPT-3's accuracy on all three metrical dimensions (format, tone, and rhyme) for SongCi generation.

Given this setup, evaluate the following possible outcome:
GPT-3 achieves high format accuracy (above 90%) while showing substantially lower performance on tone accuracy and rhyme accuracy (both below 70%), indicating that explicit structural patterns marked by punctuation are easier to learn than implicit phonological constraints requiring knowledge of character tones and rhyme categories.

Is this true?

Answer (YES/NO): NO